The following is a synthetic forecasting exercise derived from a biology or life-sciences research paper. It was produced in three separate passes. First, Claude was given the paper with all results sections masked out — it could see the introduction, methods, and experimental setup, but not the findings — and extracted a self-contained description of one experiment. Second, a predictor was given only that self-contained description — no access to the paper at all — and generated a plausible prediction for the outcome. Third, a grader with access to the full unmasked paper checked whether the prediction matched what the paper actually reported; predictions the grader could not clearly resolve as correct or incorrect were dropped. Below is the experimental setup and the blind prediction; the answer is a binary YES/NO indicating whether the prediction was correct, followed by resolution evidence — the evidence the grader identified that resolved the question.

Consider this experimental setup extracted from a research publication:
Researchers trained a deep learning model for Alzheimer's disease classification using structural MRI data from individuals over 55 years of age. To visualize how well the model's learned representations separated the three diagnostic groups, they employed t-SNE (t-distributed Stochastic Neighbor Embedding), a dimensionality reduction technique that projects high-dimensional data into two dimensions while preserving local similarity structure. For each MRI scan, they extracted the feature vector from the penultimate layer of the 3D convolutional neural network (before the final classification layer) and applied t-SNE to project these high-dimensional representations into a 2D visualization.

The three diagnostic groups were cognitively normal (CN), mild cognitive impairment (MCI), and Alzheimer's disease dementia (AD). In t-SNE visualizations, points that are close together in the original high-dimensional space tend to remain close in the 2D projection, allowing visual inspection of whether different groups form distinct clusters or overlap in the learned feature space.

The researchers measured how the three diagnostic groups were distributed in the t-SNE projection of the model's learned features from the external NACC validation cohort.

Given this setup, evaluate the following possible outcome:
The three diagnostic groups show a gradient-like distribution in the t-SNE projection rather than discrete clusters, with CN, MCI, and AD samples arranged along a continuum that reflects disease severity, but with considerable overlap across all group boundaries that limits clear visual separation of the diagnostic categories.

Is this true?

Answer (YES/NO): NO